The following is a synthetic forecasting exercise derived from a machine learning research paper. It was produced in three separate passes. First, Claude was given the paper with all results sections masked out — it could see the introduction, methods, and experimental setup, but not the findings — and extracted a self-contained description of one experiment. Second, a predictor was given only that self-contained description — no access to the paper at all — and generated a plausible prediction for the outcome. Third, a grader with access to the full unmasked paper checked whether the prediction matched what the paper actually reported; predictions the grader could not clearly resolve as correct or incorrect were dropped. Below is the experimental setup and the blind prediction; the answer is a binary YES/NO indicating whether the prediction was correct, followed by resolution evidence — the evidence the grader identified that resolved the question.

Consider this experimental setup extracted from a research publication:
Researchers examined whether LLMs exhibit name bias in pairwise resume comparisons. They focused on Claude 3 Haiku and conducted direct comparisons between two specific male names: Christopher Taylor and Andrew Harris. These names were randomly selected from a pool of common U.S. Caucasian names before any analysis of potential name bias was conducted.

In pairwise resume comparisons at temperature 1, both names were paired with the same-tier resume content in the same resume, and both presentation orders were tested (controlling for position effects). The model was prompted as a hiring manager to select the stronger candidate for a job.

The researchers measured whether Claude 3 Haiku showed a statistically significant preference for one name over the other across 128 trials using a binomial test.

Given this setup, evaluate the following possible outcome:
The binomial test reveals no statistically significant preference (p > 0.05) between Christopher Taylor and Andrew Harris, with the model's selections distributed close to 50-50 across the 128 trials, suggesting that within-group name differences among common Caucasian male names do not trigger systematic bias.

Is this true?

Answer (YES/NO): NO